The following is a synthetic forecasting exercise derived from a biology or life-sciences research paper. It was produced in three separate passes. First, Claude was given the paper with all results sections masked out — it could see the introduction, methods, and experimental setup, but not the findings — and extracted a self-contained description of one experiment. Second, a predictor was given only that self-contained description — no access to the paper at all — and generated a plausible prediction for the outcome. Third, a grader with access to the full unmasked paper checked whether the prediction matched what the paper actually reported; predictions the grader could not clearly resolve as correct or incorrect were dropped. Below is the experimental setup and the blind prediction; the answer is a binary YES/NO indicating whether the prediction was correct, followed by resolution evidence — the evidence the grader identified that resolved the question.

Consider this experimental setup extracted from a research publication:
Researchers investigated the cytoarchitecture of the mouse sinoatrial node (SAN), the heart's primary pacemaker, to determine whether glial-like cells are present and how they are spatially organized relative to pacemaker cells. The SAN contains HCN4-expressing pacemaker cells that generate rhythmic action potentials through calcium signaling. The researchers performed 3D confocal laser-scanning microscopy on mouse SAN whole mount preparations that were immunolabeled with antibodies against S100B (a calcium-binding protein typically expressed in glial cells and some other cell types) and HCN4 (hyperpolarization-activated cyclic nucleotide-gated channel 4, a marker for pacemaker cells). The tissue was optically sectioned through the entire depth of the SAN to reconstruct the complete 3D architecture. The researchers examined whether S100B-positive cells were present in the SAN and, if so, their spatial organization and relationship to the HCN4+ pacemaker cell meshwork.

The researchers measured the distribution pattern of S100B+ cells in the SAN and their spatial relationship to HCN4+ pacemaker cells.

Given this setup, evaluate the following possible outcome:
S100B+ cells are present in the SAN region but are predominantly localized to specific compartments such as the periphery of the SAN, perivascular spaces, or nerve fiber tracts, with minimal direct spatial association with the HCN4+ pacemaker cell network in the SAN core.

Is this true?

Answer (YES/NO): NO